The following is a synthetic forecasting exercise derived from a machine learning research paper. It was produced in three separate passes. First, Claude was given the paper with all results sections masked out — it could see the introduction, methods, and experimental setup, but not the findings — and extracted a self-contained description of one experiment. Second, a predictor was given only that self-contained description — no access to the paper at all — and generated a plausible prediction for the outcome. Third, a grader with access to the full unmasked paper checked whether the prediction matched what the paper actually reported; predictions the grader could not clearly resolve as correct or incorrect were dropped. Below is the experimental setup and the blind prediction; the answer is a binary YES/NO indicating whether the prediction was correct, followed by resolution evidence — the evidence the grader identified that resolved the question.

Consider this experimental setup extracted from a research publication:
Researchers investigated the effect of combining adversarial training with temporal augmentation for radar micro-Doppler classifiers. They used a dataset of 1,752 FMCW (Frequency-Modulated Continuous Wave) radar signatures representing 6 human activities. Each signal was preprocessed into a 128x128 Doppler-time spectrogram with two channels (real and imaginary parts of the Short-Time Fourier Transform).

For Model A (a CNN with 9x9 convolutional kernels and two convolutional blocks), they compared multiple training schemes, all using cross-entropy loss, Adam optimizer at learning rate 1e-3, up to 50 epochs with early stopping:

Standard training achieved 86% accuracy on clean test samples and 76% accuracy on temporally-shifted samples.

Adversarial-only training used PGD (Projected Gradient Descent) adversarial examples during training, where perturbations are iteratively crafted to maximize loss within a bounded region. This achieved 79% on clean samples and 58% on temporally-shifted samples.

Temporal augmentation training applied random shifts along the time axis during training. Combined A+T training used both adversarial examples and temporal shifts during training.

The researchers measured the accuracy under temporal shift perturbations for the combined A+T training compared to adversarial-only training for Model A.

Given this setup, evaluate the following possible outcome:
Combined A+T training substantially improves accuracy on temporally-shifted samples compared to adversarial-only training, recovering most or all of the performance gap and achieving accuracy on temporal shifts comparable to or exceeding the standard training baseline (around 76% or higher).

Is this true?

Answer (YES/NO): YES